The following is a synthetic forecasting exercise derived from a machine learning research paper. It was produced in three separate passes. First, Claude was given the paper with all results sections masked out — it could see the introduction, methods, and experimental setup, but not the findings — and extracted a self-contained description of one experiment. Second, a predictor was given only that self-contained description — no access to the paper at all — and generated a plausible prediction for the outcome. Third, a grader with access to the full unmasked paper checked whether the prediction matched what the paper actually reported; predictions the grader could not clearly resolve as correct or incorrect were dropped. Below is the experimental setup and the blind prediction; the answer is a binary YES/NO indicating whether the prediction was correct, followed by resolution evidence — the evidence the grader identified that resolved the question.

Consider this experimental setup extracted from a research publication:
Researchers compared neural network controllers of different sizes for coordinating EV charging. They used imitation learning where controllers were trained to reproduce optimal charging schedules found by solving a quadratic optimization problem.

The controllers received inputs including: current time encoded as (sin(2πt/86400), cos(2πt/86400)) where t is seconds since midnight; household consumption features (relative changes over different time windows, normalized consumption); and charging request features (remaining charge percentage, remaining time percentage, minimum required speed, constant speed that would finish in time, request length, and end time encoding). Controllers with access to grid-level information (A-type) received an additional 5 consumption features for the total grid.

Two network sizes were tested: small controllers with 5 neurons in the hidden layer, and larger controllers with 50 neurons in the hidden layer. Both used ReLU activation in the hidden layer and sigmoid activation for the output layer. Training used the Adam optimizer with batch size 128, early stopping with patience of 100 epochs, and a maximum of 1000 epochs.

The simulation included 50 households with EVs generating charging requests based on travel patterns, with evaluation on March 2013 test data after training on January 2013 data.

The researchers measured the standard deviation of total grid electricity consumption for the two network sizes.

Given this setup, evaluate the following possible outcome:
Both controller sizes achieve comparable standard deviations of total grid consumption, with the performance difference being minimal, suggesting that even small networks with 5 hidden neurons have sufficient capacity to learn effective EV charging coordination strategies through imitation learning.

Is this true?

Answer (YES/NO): NO